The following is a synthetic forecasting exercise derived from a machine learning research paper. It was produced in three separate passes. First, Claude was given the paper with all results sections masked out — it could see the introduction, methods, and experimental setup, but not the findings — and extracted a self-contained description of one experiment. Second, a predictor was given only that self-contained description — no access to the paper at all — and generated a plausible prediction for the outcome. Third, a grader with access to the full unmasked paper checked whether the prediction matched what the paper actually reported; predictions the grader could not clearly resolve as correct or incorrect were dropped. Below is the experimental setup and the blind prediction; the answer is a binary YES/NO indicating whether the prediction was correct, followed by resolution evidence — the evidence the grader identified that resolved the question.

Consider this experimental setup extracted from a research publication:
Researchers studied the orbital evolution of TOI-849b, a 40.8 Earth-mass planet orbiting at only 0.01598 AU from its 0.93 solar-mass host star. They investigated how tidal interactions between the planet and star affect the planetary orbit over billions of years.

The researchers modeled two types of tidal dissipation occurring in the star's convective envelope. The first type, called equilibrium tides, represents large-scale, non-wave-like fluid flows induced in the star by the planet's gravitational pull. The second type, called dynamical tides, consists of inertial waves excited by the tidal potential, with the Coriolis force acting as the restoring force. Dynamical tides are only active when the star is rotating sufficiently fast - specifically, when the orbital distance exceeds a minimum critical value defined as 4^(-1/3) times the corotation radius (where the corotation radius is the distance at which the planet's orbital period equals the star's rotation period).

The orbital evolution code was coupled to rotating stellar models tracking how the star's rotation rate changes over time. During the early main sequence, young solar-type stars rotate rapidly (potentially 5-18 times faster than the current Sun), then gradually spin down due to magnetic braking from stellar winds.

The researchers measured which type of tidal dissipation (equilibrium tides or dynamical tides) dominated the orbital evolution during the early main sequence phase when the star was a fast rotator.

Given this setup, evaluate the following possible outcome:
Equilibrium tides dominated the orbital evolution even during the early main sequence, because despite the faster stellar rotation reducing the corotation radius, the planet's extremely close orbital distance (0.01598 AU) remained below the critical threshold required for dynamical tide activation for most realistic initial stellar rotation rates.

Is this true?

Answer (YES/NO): NO